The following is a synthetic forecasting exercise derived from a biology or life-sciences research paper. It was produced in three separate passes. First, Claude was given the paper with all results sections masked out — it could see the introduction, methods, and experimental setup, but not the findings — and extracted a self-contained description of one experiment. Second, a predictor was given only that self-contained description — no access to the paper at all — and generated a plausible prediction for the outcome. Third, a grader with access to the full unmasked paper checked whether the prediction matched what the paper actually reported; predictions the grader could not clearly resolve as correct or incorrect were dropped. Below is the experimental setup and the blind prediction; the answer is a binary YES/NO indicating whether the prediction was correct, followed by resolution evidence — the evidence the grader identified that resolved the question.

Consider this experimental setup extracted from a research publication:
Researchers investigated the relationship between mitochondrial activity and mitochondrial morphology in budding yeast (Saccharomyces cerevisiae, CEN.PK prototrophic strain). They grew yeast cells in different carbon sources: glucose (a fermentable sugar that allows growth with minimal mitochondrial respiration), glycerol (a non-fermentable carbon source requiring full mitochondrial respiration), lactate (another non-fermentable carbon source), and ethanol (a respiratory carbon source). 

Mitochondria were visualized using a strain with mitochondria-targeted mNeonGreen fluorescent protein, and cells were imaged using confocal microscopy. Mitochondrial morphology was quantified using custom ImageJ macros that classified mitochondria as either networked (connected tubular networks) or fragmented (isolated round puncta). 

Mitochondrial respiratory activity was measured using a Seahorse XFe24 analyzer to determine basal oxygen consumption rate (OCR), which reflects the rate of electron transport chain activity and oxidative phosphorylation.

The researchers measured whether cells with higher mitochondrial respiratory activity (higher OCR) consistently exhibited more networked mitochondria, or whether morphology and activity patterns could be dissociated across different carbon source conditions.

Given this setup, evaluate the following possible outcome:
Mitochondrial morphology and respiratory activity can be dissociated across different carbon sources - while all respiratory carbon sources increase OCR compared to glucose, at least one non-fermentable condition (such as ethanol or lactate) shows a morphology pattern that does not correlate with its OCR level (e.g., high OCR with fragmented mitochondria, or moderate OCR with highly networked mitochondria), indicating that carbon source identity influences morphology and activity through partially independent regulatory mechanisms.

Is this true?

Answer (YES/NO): YES